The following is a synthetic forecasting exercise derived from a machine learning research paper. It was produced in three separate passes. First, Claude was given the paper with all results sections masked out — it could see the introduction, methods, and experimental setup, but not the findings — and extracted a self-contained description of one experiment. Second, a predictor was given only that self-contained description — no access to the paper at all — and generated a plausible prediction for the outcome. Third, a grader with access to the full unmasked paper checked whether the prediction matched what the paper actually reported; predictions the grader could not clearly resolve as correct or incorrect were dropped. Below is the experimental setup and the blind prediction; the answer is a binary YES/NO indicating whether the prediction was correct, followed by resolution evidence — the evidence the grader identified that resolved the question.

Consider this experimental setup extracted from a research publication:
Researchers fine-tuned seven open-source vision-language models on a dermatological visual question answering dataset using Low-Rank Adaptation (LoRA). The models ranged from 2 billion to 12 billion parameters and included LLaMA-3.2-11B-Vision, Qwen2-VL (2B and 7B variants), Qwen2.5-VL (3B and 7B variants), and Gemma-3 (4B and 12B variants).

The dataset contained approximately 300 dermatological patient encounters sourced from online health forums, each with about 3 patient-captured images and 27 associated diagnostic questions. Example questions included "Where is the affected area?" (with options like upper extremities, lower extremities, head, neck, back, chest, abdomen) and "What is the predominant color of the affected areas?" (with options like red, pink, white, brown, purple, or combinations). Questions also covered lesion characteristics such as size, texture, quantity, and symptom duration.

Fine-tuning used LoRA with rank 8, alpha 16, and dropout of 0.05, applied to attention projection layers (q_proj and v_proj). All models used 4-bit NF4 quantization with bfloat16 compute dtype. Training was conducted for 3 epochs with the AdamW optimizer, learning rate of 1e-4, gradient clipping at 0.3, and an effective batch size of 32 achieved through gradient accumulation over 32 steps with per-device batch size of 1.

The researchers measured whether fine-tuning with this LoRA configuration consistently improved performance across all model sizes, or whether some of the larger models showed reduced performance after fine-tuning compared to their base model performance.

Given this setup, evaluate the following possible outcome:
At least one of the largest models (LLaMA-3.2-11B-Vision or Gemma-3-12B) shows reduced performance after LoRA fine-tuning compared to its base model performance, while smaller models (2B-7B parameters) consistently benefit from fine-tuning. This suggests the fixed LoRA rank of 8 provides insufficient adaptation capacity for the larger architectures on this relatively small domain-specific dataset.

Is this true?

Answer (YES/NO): NO